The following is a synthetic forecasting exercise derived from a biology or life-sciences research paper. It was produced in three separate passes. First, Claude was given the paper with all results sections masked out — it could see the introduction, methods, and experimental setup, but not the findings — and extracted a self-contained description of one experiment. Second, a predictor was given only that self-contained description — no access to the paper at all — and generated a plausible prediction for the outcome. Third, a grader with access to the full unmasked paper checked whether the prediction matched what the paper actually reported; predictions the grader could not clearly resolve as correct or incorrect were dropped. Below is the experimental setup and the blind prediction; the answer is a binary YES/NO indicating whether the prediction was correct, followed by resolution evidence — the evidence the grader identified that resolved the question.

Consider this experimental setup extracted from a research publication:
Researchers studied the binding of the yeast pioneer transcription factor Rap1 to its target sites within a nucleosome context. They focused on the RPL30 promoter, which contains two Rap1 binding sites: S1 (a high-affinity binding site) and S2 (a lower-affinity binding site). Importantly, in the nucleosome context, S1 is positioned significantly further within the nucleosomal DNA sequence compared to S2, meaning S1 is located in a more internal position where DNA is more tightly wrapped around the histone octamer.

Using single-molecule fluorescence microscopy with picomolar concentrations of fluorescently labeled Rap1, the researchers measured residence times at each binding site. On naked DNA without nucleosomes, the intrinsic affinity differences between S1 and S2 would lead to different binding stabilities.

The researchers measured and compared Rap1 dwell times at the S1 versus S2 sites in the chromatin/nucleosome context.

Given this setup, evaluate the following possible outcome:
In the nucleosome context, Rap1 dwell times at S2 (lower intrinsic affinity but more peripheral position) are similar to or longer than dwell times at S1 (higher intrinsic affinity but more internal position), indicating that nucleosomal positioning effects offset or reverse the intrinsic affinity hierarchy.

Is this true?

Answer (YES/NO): NO